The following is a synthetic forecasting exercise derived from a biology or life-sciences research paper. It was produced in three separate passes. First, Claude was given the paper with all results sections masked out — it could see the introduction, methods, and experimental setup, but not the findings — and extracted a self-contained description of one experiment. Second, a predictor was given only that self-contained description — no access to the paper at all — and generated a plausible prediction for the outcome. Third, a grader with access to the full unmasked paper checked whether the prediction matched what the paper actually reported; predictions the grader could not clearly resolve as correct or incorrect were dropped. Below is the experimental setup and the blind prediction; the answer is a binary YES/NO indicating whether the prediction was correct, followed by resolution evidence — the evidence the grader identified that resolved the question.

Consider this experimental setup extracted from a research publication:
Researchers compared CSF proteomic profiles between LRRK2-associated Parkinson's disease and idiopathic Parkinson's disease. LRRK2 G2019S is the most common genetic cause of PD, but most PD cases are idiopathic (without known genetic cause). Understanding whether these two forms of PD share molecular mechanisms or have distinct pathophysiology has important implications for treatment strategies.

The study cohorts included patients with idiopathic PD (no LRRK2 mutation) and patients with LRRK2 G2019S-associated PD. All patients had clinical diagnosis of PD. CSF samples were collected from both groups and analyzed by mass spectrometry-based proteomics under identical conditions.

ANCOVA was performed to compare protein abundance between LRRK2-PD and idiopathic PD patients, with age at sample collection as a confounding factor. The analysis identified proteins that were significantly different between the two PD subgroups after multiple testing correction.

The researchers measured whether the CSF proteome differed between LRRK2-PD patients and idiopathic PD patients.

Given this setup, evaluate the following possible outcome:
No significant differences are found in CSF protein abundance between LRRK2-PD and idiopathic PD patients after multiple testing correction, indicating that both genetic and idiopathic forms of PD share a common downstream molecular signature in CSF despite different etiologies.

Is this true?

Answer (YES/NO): NO